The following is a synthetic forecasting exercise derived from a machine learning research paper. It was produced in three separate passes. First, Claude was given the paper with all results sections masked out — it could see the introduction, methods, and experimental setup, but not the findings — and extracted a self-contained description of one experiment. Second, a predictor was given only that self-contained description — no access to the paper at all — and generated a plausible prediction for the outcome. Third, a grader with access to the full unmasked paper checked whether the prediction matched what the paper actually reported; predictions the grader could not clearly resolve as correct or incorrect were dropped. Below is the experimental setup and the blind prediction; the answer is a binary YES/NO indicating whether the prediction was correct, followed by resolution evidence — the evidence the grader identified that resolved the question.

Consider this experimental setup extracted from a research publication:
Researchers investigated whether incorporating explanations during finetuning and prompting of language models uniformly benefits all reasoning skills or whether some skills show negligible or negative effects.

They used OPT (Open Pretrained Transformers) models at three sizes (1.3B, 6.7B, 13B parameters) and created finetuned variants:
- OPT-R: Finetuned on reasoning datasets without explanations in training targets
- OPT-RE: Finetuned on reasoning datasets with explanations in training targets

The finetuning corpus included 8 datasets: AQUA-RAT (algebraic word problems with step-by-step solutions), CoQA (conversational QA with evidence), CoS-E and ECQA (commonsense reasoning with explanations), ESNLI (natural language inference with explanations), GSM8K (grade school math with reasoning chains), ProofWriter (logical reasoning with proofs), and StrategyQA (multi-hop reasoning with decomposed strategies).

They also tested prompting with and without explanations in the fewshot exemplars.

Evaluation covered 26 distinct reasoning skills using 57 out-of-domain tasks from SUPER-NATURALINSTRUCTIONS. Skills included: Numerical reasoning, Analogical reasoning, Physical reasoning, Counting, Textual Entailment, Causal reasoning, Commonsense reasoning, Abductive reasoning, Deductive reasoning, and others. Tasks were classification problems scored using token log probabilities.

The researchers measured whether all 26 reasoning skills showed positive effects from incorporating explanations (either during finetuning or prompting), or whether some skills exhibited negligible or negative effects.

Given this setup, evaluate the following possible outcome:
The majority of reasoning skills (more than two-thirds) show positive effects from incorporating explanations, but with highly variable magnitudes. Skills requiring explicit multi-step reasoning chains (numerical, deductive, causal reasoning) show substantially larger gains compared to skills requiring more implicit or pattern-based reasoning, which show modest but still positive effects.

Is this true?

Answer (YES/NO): NO